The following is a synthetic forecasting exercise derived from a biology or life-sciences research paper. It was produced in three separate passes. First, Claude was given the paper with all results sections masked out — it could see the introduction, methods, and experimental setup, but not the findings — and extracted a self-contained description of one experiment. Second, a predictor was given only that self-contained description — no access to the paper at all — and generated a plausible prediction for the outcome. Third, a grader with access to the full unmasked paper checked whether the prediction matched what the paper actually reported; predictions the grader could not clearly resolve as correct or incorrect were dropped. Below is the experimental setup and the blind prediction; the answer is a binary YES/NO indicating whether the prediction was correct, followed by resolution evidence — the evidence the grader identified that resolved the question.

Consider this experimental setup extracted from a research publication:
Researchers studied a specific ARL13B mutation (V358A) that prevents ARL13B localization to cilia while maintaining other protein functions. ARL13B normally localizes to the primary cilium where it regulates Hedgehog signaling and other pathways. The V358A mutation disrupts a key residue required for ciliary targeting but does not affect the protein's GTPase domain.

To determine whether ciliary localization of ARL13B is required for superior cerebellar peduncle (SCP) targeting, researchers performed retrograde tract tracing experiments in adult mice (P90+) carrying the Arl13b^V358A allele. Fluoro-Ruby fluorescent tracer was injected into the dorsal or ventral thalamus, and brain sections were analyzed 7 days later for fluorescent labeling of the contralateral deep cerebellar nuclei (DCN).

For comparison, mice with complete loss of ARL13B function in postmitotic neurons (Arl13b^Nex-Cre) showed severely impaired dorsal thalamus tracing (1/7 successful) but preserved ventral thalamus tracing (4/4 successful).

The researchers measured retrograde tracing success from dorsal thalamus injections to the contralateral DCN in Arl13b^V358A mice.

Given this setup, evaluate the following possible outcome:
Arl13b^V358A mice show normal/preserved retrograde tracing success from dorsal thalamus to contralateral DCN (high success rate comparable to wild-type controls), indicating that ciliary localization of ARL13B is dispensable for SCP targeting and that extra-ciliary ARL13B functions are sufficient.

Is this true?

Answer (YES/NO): YES